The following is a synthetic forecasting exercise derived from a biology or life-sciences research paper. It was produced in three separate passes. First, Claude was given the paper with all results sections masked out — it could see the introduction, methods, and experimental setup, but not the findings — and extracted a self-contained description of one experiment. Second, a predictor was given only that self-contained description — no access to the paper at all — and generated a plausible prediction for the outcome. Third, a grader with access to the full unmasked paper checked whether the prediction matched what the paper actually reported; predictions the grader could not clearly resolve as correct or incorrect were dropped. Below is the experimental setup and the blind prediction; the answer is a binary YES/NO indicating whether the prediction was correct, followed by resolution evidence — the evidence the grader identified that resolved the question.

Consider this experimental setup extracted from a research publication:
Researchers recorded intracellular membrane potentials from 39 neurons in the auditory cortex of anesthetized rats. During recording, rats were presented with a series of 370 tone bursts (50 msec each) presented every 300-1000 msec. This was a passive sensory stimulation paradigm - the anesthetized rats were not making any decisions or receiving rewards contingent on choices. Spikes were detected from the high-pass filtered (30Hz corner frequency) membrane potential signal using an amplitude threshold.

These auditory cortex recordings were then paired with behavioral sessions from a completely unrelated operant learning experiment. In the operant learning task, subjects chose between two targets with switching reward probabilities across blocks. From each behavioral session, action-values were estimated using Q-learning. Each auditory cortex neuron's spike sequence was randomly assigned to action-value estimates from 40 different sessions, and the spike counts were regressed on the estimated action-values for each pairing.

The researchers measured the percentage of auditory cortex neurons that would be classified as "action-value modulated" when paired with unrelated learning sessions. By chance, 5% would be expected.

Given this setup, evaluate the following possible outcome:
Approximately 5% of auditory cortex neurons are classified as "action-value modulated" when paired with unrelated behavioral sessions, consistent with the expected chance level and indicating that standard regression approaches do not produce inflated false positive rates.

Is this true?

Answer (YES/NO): NO